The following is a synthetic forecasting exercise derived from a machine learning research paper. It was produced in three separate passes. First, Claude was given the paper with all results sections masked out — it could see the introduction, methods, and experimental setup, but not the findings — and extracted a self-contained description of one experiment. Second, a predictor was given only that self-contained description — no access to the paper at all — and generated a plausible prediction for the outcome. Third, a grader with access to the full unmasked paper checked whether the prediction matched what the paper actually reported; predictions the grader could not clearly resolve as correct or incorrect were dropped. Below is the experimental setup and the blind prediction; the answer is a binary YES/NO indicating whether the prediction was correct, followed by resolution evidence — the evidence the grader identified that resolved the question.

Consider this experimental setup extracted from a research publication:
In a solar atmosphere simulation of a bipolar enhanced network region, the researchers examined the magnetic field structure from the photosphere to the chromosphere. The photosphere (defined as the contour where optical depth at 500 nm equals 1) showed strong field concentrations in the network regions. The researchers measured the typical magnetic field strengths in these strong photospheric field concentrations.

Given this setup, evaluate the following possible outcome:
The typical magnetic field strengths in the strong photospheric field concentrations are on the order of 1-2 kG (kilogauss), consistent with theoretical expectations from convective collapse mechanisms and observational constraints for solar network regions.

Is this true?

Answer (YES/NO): NO